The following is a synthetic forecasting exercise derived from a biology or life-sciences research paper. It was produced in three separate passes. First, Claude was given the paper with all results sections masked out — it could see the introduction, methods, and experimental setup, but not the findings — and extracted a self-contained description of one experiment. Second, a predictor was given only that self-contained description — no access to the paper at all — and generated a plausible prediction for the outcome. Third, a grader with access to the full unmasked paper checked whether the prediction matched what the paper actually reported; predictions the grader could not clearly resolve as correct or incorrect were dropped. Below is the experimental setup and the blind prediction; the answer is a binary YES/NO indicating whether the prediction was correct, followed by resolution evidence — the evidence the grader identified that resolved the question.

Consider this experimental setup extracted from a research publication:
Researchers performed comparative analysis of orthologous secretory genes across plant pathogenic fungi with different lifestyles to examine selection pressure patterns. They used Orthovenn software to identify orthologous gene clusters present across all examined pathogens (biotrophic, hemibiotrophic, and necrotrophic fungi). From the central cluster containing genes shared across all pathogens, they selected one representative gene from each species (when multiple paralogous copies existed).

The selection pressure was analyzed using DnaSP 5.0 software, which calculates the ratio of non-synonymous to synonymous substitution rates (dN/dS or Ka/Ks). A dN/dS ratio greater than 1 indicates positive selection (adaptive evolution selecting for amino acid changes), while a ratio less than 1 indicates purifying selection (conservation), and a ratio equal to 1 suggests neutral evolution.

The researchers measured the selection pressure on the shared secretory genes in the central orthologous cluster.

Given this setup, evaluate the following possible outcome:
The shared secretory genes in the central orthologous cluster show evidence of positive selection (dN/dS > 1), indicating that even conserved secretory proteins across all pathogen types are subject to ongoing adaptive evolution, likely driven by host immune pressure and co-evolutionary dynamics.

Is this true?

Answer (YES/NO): YES